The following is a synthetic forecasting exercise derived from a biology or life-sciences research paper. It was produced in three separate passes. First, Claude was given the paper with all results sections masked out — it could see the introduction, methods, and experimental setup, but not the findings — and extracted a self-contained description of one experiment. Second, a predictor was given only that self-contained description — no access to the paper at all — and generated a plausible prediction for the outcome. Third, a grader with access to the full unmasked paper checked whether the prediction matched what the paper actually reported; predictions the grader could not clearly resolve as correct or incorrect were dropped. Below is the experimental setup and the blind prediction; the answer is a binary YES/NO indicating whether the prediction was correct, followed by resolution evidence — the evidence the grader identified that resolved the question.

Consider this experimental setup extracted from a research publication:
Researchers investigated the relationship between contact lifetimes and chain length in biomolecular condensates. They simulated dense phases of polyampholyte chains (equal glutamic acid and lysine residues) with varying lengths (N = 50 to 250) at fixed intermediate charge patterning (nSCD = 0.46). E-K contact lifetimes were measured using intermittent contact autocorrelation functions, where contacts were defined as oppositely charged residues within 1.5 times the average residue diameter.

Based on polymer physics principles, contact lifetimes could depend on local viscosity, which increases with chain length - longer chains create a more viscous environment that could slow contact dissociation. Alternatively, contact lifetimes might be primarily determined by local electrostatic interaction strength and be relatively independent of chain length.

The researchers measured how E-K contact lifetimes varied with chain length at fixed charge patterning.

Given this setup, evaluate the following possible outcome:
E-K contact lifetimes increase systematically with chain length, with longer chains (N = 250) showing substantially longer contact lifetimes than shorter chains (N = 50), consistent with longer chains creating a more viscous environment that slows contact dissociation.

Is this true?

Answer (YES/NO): NO